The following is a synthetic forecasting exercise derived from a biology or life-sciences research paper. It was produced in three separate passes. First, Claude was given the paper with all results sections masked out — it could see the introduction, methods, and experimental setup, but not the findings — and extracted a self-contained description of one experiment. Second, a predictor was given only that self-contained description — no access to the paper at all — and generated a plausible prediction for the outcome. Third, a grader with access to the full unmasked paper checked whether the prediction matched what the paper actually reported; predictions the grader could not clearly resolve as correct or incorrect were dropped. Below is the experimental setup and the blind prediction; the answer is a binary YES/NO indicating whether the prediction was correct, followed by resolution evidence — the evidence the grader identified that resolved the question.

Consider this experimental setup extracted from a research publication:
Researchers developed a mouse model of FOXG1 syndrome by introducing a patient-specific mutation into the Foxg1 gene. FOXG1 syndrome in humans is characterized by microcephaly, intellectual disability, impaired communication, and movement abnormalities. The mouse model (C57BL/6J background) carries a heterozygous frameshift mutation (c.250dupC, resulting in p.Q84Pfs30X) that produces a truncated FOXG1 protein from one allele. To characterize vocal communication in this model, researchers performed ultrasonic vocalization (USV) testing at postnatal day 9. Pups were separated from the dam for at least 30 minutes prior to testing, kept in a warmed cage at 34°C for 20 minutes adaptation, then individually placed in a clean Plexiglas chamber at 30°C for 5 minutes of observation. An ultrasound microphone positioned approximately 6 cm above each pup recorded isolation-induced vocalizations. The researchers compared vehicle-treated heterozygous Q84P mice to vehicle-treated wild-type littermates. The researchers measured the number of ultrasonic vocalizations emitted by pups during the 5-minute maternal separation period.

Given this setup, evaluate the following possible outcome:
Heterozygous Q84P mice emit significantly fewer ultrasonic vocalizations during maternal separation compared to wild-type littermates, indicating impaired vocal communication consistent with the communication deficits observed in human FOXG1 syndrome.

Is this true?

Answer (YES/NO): YES